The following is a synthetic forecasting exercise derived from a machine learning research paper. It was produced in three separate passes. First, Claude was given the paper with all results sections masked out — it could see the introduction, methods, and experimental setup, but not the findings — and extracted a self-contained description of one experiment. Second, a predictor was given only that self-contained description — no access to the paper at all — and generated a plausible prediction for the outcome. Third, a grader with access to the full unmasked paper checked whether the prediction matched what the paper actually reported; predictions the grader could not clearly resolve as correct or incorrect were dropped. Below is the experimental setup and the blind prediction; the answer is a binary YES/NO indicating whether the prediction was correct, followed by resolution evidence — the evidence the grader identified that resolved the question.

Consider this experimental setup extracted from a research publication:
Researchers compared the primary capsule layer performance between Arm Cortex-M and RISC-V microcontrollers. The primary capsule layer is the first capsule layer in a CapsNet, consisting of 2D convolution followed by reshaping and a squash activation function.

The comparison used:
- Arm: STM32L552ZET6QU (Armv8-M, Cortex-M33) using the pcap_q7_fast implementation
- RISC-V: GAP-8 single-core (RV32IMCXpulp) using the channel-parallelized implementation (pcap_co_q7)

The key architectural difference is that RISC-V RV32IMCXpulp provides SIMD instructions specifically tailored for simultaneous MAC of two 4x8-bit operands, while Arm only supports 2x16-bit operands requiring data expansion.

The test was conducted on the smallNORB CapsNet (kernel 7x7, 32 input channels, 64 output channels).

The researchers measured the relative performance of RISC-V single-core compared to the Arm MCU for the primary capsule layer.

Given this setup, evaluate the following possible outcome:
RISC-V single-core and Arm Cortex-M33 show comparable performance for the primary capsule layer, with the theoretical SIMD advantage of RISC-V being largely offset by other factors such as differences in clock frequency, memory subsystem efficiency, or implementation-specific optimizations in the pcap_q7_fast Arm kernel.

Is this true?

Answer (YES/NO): NO